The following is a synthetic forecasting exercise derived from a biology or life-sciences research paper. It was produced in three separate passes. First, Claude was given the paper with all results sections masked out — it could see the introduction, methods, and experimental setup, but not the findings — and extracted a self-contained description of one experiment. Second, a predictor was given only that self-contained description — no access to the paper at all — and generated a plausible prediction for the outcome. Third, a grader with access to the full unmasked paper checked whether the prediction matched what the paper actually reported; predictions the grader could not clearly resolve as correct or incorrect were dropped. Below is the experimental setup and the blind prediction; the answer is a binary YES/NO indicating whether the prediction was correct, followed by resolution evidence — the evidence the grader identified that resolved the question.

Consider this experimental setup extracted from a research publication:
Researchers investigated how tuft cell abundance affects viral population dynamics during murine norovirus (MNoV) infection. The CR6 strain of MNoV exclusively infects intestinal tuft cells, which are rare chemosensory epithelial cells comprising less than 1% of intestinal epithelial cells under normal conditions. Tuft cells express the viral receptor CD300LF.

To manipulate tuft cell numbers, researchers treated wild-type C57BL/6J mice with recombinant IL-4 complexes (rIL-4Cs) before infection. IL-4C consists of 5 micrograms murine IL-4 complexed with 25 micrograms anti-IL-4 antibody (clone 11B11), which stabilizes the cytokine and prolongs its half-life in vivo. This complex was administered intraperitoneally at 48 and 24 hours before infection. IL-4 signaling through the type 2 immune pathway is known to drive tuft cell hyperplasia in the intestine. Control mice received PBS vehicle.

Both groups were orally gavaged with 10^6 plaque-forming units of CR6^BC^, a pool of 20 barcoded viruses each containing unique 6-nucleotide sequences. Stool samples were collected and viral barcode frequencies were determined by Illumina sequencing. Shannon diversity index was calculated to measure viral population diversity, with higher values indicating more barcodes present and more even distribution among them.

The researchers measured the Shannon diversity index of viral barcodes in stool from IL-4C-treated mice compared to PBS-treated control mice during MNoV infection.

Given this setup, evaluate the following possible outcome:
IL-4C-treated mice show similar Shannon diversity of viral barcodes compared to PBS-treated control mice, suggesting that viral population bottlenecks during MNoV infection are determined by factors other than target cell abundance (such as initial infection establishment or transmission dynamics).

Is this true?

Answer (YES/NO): NO